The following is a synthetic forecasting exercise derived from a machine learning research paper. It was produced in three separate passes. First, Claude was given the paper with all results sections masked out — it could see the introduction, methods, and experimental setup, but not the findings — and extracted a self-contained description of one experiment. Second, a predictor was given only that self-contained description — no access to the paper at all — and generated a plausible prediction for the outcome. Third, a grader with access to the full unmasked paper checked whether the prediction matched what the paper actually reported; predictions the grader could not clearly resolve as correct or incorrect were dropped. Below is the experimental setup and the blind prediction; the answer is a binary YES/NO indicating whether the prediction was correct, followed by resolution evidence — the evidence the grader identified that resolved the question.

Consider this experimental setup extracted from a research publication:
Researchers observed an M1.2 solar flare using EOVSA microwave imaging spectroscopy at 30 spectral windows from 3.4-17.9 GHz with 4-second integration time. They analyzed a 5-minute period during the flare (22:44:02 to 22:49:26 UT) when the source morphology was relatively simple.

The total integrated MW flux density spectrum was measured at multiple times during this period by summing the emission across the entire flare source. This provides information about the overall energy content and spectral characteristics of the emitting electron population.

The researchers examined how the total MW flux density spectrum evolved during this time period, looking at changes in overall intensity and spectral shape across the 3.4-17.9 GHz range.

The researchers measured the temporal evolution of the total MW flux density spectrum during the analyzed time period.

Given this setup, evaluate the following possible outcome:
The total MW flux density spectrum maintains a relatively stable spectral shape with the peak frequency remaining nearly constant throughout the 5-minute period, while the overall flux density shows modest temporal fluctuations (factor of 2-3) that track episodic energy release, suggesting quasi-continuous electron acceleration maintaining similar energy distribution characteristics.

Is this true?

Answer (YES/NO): NO